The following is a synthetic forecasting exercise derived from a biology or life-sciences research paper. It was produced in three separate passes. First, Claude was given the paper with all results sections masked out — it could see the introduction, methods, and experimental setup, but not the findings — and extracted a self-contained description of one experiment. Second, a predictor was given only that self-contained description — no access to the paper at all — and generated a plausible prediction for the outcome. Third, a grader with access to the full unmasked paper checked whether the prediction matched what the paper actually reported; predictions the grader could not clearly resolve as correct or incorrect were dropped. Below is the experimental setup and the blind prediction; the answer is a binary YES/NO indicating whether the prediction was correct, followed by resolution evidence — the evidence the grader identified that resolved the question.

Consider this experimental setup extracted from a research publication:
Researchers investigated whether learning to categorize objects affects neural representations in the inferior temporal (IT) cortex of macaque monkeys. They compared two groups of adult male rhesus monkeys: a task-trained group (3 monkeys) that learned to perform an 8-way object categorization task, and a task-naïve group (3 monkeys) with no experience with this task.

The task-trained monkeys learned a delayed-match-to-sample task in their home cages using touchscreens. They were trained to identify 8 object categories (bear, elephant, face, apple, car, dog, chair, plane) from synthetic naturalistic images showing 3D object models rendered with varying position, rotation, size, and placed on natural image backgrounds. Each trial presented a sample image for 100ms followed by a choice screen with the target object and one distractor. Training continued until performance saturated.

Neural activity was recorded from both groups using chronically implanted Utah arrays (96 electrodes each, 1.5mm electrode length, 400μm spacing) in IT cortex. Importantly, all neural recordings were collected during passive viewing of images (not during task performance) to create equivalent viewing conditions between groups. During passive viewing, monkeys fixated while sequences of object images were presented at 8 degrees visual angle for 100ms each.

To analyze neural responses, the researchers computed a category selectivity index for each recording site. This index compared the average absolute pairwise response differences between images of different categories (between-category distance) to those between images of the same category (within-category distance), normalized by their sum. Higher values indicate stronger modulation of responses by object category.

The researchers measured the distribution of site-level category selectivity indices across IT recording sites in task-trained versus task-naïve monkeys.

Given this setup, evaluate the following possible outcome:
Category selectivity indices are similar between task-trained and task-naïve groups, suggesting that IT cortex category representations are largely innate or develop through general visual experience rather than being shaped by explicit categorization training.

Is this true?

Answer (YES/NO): NO